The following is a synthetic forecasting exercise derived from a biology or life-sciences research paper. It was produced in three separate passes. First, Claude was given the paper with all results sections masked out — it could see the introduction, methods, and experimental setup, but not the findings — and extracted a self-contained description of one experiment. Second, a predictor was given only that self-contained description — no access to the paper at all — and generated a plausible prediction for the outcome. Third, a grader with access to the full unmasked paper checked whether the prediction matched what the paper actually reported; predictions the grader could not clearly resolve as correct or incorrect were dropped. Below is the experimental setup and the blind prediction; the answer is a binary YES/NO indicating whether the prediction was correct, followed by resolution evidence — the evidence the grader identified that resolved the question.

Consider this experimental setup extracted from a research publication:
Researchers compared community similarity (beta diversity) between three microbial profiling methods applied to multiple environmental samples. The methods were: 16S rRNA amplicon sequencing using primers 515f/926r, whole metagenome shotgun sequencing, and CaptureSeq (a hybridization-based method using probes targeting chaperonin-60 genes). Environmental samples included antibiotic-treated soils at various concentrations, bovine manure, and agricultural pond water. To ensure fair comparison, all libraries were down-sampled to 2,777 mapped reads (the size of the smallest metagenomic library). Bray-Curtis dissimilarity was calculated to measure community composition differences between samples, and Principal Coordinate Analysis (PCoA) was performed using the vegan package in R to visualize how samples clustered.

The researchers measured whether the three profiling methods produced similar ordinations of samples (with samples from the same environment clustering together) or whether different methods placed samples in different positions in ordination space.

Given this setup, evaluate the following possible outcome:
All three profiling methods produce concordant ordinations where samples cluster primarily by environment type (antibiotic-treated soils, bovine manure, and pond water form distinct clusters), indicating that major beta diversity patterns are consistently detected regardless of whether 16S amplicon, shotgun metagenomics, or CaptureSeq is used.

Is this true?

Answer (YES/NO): NO